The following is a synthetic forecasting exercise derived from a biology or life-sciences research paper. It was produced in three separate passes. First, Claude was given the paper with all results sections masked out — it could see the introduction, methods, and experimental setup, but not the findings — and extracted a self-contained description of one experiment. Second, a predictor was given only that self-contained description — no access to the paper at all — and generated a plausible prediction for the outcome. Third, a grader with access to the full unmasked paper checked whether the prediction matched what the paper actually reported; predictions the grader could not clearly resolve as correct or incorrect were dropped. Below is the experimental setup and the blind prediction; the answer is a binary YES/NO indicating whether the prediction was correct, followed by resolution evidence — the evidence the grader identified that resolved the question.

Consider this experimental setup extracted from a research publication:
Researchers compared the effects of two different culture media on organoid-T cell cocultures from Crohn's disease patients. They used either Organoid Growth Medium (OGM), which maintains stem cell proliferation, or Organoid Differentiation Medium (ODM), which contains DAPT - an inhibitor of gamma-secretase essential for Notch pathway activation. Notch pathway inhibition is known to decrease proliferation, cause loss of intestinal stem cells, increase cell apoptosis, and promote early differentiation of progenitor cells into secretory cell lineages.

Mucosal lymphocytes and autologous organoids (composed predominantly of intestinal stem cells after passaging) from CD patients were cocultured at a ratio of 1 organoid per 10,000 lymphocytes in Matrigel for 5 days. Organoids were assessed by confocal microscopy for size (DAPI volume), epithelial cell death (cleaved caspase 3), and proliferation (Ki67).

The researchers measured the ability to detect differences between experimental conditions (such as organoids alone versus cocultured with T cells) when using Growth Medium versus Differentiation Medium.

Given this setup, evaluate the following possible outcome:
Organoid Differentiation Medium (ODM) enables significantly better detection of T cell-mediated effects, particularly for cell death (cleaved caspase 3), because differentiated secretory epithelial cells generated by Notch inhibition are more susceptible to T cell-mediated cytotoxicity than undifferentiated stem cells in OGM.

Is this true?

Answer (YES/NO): NO